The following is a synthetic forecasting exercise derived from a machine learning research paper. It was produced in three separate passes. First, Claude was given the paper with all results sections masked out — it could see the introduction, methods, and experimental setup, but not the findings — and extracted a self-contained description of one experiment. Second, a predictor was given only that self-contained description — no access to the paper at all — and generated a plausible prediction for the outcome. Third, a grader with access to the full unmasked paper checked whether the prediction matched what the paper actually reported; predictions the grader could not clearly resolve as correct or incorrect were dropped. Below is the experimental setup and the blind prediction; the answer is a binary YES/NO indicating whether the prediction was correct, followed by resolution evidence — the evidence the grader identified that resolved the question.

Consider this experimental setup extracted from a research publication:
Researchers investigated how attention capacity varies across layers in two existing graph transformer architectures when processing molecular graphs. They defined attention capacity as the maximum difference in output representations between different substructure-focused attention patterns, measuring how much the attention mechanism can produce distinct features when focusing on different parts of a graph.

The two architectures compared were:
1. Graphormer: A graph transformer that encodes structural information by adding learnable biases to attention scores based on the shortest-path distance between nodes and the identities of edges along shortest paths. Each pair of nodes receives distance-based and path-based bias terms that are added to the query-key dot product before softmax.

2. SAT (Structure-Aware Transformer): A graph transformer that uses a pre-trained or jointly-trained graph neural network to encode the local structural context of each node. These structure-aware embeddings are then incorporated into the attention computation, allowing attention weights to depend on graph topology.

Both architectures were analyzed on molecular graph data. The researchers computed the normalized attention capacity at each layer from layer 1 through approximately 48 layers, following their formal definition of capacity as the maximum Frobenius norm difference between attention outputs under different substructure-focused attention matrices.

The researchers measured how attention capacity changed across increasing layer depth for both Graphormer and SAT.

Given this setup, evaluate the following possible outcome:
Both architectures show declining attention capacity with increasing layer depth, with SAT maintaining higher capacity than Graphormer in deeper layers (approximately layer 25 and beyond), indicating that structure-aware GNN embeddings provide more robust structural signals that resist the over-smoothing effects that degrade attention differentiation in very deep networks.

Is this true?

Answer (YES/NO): NO